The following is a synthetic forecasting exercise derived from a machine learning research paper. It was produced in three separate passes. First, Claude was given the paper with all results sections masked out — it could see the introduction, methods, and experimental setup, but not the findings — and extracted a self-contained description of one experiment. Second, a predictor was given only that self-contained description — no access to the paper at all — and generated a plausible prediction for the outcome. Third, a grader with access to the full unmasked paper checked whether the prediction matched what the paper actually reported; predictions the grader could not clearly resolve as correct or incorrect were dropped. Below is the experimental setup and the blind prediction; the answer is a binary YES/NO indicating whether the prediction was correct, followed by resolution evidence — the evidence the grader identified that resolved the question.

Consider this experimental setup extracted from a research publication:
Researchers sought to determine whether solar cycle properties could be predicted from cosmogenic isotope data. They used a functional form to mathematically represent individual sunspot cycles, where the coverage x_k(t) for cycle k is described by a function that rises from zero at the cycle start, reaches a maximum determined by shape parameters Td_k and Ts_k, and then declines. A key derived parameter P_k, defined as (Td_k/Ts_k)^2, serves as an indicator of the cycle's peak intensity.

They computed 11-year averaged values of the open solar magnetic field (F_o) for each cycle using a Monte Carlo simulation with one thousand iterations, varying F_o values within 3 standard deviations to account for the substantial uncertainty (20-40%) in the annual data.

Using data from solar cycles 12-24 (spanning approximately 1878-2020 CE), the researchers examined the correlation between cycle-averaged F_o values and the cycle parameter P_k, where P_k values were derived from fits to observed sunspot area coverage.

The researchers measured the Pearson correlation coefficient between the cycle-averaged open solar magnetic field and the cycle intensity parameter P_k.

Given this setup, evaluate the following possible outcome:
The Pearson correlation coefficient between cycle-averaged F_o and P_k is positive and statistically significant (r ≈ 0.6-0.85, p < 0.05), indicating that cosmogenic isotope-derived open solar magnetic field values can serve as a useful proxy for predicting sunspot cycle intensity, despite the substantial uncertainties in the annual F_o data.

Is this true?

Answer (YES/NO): YES